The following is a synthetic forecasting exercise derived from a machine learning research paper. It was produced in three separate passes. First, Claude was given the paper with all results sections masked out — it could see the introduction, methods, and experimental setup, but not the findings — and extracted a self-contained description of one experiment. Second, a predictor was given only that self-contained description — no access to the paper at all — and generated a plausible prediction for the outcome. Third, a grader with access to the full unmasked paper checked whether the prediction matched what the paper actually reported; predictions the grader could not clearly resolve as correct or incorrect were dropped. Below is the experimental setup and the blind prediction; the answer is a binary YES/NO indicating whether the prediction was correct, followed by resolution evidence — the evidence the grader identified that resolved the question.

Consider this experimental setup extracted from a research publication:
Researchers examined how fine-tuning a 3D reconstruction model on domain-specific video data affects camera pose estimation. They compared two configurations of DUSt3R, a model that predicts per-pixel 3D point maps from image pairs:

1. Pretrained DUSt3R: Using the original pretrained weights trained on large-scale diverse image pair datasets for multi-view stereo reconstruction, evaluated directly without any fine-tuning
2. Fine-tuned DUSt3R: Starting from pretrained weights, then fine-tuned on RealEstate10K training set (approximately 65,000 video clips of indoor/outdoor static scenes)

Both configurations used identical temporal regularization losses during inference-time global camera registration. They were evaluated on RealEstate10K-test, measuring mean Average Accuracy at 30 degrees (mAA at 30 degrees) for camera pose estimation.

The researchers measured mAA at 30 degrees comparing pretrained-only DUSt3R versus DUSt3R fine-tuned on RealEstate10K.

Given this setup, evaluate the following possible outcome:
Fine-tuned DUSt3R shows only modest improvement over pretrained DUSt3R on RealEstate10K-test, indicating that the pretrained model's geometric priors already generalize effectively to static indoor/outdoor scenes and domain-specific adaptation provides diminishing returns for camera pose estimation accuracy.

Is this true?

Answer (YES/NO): NO